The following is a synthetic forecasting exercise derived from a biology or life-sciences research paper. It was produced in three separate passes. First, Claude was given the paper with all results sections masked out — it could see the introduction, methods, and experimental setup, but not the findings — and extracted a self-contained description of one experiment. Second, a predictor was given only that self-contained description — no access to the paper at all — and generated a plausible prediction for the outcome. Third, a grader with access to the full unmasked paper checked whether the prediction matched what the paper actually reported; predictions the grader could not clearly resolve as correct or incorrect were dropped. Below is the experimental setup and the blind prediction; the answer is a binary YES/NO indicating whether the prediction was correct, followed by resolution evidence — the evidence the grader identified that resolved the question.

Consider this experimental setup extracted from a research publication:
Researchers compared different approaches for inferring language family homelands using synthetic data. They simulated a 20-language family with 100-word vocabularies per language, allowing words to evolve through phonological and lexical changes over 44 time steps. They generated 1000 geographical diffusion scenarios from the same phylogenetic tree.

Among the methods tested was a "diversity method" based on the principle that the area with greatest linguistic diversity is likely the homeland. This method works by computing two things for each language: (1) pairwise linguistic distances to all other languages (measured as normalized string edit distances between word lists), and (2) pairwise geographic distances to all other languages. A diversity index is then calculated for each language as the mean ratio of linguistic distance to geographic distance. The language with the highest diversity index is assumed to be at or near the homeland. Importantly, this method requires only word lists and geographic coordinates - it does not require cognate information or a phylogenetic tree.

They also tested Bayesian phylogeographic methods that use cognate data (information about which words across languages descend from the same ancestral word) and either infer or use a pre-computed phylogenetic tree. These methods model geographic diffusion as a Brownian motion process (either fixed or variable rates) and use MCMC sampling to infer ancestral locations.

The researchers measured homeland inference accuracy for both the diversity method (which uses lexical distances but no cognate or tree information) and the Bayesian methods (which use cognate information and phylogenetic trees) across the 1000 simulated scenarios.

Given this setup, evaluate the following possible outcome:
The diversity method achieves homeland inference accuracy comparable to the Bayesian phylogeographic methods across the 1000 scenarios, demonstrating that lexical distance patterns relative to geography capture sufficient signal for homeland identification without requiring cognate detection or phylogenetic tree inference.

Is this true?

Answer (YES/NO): NO